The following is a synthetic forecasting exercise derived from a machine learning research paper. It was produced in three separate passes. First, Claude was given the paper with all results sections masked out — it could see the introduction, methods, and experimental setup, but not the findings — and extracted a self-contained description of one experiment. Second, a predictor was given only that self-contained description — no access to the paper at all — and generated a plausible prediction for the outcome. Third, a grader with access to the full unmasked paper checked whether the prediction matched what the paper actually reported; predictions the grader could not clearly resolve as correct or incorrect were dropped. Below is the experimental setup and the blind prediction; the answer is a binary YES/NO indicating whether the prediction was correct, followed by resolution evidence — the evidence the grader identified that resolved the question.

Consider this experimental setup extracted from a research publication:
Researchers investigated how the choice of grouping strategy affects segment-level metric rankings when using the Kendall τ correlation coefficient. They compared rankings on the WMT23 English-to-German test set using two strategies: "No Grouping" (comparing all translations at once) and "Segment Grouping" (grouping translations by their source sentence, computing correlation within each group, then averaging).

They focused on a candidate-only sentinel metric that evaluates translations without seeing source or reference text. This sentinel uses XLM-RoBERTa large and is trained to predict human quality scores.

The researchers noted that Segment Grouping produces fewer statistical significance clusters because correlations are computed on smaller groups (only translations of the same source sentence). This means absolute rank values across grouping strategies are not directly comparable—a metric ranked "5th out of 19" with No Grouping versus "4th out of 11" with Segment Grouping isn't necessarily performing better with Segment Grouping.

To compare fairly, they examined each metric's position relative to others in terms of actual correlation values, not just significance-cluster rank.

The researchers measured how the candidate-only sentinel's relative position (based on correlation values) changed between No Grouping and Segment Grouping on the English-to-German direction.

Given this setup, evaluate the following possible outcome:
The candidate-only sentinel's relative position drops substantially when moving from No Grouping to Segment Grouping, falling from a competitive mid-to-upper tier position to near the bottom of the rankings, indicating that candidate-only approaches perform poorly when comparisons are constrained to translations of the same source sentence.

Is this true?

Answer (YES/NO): YES